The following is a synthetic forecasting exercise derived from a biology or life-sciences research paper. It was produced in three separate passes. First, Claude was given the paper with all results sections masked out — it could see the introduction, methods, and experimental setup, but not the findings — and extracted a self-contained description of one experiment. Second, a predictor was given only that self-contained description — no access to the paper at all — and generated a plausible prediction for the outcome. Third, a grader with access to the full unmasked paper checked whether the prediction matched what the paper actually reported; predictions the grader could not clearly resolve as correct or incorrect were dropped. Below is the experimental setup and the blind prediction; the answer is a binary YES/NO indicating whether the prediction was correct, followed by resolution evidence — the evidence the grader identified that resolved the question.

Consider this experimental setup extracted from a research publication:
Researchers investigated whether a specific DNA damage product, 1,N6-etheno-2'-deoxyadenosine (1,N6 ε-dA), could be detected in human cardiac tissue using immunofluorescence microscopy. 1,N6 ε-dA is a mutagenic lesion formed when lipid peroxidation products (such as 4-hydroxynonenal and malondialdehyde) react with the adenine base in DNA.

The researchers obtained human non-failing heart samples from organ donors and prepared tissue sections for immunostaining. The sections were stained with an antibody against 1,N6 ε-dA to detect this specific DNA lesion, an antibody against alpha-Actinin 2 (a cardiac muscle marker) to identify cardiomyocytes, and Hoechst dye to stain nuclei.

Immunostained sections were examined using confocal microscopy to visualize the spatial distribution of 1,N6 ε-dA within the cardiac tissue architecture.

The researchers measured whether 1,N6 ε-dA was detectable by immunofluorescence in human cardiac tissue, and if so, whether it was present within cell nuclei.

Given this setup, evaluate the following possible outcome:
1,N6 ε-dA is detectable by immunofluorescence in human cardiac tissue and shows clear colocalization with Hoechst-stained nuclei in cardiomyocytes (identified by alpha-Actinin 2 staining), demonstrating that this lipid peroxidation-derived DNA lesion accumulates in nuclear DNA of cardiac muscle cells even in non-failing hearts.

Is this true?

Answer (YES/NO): NO